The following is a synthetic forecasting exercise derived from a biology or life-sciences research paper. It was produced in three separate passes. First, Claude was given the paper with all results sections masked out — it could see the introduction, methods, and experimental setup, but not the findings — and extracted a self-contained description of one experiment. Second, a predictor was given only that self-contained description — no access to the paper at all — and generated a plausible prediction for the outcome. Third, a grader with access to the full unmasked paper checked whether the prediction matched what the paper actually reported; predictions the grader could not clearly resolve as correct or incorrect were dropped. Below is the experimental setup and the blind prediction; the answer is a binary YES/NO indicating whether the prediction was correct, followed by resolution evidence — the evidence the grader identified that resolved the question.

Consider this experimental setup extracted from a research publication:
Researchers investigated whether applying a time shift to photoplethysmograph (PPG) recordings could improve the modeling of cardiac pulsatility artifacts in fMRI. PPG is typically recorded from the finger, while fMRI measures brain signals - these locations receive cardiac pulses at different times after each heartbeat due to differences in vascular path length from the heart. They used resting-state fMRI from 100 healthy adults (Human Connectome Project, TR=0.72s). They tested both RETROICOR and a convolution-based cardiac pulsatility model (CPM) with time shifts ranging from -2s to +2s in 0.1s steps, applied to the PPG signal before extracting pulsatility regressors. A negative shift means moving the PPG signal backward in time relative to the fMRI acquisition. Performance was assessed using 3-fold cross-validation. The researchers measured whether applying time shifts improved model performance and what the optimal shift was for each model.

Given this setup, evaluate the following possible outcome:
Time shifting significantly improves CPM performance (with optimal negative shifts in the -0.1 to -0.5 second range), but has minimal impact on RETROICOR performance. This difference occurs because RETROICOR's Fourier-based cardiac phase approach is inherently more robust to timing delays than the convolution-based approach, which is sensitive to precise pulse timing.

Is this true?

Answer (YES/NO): NO